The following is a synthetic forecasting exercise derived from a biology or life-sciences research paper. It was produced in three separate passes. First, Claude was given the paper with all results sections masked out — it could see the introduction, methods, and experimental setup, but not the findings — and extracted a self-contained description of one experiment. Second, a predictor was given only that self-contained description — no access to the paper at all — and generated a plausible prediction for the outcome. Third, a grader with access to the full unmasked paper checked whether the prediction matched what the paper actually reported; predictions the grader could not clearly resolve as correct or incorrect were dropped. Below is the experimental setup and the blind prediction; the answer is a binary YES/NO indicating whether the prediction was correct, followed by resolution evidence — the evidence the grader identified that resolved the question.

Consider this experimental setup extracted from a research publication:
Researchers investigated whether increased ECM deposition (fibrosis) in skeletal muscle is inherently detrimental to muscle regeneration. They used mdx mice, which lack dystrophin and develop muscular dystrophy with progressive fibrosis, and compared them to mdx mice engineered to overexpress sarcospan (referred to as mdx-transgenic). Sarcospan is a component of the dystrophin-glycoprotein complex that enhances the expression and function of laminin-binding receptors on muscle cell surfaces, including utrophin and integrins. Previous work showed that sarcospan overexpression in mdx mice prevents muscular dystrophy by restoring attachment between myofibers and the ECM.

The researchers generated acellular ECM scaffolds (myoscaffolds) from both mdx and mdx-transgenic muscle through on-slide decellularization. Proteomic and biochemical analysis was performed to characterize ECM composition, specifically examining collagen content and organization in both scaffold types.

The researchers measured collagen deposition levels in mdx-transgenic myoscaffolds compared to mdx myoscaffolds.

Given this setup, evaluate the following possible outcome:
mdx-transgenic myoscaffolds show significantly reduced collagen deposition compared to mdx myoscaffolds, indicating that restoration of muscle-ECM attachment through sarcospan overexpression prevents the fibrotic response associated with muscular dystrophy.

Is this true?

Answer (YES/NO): NO